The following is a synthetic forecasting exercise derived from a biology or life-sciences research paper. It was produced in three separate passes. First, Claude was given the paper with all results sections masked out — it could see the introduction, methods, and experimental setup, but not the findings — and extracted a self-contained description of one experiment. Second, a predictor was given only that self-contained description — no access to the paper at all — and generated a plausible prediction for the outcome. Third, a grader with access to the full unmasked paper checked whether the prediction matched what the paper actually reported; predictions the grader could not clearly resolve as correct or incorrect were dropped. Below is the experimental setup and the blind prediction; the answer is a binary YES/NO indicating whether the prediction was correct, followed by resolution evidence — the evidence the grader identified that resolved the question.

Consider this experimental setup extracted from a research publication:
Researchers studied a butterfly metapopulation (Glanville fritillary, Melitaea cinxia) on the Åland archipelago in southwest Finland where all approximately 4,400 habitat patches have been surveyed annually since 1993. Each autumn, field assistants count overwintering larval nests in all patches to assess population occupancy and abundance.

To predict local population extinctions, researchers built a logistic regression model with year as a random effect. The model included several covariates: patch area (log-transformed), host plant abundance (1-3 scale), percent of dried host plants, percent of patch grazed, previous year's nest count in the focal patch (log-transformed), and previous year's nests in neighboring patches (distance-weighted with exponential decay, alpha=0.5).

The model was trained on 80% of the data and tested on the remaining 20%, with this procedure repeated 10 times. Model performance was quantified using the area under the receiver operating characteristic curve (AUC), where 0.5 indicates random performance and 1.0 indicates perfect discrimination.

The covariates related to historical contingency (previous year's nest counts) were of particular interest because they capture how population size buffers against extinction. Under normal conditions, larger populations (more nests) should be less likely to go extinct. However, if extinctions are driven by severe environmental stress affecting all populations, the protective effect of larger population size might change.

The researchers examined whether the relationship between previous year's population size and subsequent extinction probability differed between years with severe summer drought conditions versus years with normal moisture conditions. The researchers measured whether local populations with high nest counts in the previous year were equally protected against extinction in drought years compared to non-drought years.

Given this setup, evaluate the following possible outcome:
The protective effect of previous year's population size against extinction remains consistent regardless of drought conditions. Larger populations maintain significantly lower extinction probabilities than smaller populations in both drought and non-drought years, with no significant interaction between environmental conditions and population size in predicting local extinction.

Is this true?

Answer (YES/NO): NO